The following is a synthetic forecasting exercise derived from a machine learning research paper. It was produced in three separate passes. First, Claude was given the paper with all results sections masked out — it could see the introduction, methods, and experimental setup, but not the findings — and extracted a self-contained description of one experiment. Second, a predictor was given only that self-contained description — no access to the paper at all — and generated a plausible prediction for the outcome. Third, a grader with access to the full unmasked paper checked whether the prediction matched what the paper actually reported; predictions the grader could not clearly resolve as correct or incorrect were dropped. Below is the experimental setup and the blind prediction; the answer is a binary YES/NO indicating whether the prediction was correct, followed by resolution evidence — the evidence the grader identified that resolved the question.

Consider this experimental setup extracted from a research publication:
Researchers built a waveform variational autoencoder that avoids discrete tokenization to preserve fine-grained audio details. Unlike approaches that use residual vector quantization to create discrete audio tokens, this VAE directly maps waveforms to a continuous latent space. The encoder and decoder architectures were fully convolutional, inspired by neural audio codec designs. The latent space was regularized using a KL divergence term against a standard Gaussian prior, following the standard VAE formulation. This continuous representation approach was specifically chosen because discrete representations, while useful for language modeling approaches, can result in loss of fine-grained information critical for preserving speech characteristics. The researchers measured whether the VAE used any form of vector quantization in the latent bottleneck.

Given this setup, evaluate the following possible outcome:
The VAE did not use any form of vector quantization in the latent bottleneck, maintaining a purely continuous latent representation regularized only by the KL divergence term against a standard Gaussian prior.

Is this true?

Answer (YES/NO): YES